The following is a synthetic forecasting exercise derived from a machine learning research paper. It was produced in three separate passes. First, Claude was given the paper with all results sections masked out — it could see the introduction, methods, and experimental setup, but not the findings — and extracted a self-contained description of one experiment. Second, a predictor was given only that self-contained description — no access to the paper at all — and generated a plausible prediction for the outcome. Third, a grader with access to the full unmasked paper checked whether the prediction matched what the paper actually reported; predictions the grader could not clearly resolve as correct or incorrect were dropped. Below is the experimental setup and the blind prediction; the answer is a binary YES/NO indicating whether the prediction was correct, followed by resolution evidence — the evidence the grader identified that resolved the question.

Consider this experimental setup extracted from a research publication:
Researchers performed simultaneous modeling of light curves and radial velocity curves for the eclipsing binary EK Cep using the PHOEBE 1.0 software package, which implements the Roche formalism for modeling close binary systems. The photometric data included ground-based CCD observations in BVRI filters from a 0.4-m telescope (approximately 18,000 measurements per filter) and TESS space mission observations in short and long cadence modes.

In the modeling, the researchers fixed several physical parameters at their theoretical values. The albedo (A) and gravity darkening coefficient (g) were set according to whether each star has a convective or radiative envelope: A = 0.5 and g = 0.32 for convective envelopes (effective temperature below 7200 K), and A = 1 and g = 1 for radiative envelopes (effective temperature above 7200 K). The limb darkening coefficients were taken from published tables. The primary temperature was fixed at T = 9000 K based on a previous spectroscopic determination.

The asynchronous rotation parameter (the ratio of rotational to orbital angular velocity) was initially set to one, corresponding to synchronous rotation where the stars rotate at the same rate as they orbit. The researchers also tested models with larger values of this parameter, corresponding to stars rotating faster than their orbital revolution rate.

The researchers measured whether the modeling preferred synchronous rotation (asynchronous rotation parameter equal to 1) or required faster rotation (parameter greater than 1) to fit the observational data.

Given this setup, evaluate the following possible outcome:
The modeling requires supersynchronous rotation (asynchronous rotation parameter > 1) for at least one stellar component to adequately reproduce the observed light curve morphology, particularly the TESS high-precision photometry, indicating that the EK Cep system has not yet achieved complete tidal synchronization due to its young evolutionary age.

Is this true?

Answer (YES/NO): NO